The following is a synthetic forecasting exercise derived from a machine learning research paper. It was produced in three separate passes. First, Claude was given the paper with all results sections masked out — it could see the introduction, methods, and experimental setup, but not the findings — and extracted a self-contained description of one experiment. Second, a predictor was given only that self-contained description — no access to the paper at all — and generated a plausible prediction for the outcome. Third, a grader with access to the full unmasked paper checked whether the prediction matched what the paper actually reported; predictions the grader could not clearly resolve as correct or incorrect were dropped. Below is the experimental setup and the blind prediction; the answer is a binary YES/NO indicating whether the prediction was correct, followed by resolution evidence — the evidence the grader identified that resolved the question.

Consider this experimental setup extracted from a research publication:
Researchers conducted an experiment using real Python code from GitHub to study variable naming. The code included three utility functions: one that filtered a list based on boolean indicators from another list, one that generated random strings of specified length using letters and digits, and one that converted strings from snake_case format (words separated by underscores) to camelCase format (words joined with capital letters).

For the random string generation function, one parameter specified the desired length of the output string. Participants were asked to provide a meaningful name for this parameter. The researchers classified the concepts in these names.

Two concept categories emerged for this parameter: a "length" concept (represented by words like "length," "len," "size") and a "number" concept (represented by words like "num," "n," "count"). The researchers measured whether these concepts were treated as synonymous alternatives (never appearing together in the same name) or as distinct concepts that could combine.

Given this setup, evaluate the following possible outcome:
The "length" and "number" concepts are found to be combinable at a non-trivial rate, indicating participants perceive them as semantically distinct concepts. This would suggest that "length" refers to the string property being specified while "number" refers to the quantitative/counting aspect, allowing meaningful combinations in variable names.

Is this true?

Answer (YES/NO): NO